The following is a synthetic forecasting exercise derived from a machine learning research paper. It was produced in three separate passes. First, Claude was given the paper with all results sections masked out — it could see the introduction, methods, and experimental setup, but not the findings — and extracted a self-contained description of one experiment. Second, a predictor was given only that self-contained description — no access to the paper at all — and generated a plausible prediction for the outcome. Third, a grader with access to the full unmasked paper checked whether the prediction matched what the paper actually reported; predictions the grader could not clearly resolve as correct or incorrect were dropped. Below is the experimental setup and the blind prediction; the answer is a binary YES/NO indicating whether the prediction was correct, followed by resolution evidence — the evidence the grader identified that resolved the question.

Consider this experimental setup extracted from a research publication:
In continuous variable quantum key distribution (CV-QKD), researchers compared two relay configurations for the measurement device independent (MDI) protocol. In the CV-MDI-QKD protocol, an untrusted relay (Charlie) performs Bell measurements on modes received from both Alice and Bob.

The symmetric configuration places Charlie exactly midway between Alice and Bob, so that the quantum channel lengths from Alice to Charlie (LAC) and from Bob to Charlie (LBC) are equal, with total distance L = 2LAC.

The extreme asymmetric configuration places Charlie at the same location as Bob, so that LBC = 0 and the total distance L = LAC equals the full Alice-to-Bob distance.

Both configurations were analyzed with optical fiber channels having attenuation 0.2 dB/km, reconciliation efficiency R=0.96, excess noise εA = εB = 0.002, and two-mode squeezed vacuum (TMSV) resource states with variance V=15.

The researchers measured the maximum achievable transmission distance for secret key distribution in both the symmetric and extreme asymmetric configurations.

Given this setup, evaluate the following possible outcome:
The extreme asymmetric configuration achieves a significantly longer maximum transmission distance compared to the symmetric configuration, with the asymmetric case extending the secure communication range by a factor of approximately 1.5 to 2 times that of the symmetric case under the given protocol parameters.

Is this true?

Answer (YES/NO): NO